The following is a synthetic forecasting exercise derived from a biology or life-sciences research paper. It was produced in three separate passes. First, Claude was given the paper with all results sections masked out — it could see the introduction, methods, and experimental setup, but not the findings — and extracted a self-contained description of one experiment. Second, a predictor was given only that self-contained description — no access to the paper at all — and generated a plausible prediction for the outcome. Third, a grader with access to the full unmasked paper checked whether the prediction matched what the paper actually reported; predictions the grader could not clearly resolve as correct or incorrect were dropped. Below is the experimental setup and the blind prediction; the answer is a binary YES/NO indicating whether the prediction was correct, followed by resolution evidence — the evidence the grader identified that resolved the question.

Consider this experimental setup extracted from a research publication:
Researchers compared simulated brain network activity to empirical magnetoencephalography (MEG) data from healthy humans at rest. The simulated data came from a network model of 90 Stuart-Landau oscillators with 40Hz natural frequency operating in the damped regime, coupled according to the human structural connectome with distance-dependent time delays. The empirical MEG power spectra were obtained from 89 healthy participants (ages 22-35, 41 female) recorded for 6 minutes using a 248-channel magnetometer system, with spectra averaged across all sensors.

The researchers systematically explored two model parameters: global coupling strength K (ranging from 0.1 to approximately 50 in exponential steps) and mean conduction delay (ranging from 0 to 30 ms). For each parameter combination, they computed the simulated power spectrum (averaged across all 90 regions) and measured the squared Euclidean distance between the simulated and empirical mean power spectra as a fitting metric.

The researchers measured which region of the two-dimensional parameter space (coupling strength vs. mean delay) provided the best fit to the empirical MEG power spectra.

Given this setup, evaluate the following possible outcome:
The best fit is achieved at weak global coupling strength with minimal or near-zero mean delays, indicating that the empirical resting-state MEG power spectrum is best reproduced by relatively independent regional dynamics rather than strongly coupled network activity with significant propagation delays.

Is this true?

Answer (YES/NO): NO